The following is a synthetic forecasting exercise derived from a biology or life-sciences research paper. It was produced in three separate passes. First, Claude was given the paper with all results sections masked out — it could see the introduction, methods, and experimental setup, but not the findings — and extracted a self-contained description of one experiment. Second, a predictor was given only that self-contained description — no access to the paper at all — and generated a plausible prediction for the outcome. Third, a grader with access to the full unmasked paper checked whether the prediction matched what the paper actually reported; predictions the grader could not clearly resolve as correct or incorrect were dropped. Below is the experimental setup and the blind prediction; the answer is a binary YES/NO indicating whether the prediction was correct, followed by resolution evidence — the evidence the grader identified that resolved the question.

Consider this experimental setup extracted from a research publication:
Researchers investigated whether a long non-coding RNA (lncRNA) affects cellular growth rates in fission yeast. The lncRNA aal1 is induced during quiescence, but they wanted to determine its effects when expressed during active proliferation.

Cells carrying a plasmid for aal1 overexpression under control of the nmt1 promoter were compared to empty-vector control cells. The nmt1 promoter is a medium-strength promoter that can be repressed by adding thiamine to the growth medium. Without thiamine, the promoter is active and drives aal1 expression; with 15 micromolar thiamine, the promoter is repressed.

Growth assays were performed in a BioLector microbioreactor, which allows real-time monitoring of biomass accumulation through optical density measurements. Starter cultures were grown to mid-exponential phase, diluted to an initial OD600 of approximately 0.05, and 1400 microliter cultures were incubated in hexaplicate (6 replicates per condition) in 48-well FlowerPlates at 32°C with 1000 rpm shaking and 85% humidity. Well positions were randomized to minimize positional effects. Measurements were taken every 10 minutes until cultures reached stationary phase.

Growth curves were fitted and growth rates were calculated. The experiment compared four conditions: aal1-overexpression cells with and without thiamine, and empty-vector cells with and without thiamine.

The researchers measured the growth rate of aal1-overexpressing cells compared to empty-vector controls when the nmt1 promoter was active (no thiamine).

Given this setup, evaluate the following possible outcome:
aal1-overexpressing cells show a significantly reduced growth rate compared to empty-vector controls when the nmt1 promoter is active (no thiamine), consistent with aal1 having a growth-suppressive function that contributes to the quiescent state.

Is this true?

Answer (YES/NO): YES